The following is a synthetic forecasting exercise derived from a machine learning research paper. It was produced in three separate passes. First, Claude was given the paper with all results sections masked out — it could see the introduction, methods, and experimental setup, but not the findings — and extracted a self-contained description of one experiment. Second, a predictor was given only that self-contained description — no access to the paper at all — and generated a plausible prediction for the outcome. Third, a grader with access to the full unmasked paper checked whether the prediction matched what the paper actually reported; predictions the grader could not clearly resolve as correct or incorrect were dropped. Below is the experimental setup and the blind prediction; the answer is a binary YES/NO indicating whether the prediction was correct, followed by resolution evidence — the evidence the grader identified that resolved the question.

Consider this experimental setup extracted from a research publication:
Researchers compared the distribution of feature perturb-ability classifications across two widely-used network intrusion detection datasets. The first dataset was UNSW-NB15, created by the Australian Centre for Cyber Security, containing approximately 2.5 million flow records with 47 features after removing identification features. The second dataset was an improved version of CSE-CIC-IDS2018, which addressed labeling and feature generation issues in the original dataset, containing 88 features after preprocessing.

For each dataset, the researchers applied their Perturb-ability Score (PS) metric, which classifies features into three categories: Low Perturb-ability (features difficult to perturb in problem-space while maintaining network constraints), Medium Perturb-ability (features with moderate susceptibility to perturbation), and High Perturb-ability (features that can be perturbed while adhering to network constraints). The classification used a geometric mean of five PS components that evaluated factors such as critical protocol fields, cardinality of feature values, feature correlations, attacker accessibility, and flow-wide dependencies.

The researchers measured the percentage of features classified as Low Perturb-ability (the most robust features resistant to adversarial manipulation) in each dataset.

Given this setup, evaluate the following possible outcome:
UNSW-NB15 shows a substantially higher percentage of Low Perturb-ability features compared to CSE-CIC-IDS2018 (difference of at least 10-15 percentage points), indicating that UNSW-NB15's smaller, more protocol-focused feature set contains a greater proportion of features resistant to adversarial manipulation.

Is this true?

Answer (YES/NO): YES